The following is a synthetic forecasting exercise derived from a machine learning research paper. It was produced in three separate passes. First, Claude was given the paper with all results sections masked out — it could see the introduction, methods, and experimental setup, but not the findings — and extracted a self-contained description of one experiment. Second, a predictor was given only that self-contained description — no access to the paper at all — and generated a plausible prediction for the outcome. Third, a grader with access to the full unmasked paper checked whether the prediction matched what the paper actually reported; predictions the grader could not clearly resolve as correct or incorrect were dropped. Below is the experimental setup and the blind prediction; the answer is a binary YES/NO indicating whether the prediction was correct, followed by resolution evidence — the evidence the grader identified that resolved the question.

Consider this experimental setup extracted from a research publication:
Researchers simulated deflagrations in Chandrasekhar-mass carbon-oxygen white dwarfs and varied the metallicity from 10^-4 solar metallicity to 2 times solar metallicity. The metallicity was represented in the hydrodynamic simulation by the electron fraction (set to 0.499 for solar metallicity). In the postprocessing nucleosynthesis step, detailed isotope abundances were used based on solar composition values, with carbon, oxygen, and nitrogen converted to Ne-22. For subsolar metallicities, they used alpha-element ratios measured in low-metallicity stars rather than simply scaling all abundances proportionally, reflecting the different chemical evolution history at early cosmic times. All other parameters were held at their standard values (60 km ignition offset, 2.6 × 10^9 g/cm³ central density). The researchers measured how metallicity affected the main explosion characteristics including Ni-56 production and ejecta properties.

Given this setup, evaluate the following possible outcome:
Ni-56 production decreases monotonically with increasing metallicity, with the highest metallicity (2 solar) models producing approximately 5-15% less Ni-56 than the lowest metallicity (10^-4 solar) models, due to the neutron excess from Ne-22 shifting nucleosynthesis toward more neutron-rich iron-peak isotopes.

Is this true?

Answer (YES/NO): NO